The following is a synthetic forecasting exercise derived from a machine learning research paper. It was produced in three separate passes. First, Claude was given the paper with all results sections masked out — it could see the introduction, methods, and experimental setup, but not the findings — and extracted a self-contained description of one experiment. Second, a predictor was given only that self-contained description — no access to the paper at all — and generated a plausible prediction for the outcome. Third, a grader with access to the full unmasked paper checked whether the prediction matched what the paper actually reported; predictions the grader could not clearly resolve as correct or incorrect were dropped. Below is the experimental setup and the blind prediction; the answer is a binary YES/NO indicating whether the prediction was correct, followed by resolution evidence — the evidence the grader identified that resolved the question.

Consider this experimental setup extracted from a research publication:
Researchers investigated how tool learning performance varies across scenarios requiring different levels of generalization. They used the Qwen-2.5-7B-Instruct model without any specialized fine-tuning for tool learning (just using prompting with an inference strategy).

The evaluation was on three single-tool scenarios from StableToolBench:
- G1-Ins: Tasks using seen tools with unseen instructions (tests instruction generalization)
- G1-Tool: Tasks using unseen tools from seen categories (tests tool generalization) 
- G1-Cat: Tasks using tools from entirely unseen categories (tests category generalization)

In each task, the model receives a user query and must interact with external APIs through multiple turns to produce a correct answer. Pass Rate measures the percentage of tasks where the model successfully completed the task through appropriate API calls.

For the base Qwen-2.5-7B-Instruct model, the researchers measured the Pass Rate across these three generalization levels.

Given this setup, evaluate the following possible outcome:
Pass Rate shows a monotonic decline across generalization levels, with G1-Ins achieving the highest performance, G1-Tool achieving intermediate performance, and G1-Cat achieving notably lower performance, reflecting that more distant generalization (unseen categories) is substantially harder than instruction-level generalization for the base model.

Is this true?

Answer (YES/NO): NO